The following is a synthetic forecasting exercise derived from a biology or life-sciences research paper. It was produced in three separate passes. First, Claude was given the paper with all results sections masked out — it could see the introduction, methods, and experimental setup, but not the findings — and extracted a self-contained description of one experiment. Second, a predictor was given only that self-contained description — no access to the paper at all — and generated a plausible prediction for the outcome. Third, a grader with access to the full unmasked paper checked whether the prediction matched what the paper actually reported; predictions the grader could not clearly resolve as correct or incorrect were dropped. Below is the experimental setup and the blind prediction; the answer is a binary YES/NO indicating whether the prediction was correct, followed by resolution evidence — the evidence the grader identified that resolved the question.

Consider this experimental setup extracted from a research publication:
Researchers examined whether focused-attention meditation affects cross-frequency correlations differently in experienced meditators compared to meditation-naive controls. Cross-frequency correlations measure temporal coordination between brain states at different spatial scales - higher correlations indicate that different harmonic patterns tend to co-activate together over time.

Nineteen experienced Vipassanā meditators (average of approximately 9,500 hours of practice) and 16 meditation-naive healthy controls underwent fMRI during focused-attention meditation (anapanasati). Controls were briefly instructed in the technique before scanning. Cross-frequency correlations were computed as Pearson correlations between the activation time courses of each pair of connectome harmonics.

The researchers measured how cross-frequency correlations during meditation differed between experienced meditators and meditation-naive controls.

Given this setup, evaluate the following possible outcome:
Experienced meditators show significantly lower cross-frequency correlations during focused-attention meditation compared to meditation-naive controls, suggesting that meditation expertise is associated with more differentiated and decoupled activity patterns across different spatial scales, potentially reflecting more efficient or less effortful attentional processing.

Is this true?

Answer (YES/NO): YES